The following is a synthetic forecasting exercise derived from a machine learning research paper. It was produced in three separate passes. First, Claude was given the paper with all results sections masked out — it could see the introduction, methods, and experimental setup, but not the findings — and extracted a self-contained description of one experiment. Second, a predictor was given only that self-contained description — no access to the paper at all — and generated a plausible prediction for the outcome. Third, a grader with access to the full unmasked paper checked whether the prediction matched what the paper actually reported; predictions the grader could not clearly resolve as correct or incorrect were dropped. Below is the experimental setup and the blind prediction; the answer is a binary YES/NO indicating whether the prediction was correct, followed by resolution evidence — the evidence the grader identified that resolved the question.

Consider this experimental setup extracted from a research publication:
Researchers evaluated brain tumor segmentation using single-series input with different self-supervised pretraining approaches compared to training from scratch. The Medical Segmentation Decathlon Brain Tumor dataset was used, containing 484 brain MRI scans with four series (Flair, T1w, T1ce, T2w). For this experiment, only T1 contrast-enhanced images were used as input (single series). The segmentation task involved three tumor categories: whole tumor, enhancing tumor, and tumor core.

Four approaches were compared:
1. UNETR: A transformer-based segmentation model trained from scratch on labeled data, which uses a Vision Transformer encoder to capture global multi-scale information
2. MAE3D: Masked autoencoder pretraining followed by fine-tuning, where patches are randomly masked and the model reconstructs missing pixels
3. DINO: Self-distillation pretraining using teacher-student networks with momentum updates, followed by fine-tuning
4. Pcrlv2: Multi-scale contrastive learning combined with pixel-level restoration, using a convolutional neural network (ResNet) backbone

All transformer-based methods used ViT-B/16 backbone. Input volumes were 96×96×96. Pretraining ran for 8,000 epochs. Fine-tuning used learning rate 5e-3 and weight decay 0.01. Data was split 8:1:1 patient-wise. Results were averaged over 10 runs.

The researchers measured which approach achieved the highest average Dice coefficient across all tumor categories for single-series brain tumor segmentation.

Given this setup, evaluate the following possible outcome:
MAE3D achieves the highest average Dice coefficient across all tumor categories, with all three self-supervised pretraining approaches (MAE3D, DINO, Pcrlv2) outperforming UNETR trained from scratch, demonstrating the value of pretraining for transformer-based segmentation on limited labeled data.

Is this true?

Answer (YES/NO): NO